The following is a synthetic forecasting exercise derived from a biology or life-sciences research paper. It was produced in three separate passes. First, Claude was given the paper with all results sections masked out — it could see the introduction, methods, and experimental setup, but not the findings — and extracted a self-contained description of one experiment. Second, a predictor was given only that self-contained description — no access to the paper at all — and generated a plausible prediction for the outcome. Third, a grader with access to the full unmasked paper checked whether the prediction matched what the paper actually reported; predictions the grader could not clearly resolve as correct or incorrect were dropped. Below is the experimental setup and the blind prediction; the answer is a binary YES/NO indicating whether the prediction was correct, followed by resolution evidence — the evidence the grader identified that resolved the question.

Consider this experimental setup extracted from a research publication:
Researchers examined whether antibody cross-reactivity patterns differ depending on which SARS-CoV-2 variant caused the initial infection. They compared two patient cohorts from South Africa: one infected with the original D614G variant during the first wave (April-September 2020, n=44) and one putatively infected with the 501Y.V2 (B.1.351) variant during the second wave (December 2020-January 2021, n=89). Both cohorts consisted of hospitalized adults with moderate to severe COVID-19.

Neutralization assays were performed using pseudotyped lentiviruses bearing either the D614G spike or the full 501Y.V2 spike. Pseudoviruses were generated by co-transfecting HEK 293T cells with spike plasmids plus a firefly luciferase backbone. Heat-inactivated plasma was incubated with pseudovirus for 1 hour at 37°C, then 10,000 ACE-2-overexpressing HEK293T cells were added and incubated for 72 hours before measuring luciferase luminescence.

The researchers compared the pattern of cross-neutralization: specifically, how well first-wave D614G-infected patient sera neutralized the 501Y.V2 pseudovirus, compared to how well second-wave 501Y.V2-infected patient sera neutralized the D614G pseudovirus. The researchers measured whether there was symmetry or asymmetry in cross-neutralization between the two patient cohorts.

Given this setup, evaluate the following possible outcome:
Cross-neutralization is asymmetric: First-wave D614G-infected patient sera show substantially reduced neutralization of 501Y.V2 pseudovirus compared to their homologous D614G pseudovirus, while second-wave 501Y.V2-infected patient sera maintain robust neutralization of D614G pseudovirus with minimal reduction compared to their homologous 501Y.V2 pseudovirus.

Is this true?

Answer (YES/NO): YES